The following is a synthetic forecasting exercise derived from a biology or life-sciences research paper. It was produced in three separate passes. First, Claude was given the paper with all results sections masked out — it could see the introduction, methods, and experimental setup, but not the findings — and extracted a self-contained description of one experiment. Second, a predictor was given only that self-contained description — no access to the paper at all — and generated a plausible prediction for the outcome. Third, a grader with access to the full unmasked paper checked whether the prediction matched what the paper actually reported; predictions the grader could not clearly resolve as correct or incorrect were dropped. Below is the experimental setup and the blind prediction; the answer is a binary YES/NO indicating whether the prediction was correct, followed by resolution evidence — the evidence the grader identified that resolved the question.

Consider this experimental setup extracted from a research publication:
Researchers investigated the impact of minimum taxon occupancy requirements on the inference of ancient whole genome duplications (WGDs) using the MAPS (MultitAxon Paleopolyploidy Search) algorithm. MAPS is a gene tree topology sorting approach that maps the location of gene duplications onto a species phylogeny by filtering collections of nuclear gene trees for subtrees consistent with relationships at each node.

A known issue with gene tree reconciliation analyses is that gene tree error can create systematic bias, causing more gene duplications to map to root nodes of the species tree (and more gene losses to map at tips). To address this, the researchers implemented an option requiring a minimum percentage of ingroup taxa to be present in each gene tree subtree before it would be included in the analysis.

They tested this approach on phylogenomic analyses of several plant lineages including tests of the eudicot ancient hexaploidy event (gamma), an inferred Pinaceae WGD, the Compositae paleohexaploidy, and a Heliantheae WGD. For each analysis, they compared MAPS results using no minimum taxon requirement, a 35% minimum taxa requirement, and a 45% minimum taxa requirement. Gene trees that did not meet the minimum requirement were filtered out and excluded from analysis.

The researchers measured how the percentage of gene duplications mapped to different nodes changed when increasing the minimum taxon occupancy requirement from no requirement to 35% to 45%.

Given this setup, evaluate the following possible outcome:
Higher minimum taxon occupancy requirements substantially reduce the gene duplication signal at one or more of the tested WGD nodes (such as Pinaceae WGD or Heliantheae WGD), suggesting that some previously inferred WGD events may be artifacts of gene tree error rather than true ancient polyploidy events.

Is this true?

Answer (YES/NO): NO